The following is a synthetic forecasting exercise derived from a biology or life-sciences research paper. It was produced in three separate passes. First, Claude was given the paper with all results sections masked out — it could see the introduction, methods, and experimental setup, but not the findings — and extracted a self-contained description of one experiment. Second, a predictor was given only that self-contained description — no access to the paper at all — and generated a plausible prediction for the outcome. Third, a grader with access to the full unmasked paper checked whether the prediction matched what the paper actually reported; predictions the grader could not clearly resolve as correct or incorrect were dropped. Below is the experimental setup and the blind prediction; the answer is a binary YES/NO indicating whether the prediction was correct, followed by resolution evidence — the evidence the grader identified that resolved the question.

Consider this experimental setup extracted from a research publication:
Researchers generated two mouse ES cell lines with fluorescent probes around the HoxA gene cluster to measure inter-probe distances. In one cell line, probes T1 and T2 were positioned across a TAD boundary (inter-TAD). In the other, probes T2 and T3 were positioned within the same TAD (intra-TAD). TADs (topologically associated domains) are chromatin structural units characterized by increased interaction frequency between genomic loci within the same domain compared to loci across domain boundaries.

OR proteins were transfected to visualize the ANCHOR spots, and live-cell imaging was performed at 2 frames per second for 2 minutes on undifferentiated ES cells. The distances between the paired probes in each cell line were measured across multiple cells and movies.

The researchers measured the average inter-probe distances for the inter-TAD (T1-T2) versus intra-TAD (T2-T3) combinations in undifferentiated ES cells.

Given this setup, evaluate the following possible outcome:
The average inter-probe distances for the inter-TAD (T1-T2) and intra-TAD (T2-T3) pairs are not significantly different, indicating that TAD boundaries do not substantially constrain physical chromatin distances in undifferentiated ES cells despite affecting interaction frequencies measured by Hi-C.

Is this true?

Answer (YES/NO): NO